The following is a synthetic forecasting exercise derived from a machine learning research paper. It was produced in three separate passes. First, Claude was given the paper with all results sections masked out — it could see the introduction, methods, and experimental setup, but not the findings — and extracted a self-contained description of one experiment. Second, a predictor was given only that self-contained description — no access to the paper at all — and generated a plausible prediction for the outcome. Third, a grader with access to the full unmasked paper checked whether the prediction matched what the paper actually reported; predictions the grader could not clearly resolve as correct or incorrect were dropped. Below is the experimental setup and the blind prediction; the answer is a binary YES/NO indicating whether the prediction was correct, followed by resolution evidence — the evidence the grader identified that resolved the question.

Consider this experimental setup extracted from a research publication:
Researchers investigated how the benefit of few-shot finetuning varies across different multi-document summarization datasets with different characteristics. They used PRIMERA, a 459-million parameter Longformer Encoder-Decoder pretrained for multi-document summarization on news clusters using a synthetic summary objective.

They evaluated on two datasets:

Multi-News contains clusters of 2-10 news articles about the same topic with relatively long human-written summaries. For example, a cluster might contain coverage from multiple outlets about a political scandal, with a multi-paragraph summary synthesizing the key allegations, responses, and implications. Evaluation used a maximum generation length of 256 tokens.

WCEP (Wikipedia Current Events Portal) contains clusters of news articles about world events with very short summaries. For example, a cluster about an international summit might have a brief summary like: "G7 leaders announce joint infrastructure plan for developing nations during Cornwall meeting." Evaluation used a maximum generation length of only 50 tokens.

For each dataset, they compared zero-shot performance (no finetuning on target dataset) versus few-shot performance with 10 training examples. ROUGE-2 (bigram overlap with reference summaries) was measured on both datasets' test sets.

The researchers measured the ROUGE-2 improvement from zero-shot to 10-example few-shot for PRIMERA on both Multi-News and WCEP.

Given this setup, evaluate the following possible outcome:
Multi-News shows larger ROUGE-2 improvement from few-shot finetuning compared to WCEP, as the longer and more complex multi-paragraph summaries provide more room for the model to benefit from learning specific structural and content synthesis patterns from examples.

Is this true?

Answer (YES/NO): NO